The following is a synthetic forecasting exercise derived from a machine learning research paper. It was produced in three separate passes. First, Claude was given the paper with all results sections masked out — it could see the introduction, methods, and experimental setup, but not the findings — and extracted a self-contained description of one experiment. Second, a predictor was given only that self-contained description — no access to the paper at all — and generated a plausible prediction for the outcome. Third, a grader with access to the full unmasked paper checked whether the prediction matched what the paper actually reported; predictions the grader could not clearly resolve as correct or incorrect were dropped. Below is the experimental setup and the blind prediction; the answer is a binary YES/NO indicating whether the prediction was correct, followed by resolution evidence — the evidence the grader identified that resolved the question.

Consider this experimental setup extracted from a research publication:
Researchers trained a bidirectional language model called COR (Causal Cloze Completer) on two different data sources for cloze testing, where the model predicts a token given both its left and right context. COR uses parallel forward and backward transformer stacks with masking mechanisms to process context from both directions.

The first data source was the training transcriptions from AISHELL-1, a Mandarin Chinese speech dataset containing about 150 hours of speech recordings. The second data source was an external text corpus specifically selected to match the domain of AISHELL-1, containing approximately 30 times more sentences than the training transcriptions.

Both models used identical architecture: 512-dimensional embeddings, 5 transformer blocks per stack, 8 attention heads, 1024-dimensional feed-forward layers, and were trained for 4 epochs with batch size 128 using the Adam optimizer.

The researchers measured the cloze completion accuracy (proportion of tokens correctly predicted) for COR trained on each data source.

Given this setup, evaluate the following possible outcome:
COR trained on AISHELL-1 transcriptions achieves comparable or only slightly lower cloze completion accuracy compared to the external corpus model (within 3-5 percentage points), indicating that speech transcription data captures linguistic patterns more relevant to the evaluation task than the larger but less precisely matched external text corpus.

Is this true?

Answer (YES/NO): NO